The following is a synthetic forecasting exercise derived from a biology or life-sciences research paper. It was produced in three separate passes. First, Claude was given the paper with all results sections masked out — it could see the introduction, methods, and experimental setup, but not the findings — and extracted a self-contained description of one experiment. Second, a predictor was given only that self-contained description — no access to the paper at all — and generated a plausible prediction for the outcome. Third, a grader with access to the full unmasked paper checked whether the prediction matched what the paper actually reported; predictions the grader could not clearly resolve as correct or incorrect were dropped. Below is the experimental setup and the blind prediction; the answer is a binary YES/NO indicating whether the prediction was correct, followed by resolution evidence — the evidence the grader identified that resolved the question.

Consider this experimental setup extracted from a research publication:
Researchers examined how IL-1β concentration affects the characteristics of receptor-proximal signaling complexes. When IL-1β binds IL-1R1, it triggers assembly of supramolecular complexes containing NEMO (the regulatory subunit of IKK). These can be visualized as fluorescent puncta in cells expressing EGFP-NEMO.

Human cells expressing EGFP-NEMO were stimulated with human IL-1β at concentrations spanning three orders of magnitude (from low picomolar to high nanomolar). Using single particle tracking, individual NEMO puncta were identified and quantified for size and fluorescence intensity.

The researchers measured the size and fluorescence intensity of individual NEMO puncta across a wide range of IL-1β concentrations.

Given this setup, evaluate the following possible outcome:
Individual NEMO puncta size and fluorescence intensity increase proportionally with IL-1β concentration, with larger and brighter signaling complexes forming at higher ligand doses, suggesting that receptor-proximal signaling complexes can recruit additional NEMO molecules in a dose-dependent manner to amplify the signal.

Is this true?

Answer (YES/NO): NO